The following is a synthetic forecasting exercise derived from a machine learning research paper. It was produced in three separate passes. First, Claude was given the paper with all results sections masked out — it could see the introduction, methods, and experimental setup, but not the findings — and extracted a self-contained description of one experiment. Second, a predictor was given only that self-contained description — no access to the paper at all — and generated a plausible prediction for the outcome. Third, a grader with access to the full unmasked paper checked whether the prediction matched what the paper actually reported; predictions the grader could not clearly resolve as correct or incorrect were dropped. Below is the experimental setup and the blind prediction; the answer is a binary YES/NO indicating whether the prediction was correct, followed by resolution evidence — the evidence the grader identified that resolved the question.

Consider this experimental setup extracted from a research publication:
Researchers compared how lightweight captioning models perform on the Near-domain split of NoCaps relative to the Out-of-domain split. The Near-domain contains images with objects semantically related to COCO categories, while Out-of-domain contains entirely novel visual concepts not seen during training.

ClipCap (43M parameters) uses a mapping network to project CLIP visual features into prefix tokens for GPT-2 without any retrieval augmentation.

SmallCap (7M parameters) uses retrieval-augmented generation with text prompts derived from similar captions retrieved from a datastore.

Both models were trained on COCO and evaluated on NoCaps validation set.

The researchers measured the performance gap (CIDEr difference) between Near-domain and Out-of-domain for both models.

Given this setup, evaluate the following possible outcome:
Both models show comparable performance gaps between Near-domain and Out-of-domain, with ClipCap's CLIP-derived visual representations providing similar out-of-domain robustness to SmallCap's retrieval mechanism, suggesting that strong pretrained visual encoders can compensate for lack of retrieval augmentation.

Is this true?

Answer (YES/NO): NO